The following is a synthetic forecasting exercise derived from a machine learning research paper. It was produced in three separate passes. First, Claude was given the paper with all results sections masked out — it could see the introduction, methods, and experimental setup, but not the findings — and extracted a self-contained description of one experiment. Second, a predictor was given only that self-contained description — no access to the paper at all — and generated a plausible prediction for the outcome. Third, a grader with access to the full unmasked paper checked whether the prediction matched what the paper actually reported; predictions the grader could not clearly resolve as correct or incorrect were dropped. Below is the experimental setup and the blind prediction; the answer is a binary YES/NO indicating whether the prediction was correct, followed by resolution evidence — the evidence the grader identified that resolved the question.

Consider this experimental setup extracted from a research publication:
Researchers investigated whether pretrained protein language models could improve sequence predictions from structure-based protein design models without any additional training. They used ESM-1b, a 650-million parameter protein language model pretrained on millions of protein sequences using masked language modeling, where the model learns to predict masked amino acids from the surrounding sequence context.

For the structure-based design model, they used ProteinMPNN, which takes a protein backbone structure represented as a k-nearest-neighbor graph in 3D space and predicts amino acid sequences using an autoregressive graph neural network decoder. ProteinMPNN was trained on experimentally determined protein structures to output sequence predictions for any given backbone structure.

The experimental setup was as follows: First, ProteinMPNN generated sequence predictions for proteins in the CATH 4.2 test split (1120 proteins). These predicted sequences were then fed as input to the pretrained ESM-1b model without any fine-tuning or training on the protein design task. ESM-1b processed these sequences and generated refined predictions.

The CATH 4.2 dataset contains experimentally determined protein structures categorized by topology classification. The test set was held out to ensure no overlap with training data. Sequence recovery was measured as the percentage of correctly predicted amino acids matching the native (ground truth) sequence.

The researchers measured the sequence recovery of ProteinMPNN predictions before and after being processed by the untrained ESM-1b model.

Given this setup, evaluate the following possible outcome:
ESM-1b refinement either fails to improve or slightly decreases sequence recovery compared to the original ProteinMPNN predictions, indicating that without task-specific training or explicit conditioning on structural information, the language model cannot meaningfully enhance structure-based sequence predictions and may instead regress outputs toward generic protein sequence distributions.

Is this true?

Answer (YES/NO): NO